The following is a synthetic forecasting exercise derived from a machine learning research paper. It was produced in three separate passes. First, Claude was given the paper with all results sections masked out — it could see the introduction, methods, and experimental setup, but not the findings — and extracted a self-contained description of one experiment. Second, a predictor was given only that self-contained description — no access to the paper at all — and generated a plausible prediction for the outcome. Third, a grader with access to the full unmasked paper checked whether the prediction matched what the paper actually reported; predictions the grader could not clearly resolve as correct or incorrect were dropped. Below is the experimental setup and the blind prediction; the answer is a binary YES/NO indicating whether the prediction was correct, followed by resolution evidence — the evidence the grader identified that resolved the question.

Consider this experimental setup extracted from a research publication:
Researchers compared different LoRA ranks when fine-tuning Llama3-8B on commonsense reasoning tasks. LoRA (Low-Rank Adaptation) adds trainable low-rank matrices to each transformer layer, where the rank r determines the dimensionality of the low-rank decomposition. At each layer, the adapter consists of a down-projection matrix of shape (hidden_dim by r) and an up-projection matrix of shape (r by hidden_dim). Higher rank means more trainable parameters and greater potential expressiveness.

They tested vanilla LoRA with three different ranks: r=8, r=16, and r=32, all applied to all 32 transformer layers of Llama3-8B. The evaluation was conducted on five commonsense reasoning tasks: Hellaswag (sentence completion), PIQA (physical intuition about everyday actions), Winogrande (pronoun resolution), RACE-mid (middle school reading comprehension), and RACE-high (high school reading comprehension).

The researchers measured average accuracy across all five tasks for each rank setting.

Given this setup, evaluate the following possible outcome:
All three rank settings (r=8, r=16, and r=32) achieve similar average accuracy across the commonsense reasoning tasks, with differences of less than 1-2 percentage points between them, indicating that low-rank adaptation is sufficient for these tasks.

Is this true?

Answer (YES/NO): YES